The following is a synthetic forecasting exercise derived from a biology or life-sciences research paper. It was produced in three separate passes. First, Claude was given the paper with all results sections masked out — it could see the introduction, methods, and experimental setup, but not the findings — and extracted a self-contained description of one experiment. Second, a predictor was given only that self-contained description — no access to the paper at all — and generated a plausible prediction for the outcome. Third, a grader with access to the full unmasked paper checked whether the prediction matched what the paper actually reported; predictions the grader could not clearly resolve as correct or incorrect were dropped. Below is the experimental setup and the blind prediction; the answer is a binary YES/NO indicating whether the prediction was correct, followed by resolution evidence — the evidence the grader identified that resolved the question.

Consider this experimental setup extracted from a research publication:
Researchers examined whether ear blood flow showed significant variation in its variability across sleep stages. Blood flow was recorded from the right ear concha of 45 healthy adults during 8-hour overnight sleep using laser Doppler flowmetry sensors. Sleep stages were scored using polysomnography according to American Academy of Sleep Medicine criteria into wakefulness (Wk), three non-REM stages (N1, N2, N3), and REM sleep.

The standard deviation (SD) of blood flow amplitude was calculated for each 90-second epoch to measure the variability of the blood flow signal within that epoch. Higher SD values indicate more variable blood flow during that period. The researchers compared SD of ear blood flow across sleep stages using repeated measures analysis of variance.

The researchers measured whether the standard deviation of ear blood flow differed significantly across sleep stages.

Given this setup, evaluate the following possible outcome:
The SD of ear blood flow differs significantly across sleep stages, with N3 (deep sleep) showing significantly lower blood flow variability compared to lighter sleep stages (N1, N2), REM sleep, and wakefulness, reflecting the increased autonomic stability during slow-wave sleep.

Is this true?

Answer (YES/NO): NO